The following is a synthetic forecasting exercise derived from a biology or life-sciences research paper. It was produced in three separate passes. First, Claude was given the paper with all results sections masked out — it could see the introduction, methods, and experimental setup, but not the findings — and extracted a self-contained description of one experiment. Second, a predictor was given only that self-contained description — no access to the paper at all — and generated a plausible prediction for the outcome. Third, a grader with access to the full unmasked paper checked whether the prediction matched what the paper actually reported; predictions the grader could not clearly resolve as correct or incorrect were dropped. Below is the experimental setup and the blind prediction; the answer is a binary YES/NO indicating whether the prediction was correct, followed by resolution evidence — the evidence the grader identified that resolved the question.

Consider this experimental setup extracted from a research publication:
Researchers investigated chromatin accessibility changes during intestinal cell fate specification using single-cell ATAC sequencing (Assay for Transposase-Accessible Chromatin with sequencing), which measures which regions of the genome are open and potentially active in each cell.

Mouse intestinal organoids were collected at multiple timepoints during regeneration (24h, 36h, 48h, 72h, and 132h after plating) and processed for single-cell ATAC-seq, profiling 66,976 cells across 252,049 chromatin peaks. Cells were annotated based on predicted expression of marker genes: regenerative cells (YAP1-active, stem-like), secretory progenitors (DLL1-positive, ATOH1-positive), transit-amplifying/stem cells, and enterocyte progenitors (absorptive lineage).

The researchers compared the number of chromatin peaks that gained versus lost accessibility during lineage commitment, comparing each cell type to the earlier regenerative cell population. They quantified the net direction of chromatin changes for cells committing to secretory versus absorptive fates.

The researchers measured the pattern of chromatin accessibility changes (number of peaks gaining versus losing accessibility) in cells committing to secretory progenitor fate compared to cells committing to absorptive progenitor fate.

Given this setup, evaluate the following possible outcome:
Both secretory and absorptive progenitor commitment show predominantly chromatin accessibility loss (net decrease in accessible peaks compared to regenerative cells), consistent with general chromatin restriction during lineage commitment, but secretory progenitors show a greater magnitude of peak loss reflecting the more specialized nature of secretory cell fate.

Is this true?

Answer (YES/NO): NO